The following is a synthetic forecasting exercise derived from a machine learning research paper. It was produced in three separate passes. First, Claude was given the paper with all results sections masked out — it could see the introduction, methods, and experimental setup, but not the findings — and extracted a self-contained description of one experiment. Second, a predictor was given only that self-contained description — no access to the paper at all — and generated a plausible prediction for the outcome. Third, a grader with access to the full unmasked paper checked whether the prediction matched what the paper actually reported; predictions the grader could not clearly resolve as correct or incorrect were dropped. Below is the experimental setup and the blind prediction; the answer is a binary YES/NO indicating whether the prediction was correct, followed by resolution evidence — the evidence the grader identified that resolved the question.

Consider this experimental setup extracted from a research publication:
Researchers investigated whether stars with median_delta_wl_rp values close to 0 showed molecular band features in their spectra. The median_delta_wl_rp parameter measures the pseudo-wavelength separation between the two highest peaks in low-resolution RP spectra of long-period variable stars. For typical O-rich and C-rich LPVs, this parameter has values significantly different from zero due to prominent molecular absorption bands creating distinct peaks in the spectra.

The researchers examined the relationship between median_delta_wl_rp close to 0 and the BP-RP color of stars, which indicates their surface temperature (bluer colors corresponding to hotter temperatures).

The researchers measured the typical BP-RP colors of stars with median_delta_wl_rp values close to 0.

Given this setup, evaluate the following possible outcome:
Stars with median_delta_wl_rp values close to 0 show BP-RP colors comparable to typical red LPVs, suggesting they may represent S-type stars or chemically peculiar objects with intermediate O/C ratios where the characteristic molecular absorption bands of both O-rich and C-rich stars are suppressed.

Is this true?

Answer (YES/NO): NO